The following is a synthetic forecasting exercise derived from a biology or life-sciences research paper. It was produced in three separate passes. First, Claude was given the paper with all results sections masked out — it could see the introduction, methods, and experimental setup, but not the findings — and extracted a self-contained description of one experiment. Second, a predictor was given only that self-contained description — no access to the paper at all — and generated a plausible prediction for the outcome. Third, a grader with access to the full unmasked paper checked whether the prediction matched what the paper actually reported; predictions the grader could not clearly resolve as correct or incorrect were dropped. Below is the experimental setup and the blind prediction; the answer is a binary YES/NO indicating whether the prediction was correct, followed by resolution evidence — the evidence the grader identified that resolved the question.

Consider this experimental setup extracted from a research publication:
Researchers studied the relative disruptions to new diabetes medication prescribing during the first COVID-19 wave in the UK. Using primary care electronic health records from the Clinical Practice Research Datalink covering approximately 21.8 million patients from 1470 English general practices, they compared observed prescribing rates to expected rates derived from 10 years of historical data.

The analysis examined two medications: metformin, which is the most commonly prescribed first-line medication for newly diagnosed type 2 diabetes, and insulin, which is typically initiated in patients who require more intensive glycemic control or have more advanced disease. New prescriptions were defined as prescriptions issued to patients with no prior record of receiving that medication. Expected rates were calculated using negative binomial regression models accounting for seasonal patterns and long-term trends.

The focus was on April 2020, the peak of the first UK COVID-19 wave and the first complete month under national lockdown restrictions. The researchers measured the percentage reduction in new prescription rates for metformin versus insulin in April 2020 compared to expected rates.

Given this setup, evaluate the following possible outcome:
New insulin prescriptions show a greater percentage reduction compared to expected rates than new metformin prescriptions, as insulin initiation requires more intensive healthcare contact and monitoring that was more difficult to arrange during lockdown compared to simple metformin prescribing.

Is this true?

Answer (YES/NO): NO